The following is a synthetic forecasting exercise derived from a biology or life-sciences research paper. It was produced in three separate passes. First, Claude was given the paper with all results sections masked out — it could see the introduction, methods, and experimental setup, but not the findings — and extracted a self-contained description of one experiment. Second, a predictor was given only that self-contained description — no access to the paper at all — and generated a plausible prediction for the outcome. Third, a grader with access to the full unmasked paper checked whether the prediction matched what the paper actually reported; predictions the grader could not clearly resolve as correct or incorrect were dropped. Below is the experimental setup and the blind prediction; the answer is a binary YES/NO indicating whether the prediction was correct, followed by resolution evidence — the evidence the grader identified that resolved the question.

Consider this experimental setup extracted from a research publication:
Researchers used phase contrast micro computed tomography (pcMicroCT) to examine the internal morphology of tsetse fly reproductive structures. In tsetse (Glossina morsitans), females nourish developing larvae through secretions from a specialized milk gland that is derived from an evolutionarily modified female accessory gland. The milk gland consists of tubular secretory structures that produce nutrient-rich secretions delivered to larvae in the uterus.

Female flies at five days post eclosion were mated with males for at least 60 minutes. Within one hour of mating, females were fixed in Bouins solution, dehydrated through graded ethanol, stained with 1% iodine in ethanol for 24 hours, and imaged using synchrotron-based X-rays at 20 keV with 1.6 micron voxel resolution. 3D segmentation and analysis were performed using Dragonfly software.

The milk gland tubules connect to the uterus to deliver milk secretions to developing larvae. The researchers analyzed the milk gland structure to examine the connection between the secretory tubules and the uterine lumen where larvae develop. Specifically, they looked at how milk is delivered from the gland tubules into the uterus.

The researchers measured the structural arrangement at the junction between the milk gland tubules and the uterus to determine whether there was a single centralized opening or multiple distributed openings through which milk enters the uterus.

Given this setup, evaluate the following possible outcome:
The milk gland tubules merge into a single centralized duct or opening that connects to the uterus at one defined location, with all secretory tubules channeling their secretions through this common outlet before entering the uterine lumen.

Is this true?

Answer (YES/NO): YES